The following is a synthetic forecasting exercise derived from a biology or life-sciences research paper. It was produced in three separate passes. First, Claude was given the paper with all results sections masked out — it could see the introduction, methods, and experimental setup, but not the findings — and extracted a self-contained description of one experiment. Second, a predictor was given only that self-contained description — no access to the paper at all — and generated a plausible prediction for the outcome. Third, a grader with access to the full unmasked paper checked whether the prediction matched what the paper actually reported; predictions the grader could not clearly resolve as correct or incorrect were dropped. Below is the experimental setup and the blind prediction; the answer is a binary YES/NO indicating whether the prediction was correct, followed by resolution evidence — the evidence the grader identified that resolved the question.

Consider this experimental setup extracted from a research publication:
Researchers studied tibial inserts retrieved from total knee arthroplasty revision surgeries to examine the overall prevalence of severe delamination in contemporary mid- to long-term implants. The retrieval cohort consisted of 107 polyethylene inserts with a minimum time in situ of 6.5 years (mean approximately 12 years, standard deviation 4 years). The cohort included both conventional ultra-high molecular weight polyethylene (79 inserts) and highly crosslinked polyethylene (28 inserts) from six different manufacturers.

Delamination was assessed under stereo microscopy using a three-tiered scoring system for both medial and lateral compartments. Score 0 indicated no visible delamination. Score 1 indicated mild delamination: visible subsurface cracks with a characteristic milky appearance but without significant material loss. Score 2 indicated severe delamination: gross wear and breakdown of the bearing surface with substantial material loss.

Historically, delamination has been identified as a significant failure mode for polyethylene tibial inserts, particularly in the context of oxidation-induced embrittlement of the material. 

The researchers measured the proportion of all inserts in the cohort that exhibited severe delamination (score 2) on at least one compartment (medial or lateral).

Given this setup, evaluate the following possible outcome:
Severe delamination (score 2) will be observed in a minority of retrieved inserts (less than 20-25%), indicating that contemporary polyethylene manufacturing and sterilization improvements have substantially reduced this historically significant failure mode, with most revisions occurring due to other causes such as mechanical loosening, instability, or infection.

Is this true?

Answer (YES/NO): NO